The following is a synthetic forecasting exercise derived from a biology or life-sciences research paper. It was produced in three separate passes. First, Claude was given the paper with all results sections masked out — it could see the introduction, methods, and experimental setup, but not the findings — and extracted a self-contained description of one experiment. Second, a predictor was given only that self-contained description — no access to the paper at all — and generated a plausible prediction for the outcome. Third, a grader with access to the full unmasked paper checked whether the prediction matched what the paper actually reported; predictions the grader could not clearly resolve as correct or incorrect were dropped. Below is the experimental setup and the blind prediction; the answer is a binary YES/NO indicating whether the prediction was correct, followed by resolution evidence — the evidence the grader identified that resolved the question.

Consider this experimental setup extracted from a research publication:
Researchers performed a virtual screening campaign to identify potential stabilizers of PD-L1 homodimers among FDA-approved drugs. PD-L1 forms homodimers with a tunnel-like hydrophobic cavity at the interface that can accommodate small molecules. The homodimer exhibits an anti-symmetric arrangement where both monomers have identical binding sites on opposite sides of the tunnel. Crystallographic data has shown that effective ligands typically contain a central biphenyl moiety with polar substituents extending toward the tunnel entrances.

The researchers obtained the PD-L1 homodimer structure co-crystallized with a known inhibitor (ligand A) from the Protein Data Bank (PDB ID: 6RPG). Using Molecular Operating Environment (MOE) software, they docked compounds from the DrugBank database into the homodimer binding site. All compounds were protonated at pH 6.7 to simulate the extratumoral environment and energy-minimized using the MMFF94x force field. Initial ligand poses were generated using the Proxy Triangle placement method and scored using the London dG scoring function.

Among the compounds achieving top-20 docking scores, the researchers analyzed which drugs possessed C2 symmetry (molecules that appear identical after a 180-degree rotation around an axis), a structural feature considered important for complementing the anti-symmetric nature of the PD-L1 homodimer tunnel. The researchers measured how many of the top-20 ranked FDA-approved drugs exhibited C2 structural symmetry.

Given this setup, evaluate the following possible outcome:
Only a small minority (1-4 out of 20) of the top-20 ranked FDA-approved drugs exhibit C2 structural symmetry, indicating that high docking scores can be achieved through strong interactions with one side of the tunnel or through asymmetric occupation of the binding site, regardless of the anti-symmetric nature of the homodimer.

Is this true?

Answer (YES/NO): YES